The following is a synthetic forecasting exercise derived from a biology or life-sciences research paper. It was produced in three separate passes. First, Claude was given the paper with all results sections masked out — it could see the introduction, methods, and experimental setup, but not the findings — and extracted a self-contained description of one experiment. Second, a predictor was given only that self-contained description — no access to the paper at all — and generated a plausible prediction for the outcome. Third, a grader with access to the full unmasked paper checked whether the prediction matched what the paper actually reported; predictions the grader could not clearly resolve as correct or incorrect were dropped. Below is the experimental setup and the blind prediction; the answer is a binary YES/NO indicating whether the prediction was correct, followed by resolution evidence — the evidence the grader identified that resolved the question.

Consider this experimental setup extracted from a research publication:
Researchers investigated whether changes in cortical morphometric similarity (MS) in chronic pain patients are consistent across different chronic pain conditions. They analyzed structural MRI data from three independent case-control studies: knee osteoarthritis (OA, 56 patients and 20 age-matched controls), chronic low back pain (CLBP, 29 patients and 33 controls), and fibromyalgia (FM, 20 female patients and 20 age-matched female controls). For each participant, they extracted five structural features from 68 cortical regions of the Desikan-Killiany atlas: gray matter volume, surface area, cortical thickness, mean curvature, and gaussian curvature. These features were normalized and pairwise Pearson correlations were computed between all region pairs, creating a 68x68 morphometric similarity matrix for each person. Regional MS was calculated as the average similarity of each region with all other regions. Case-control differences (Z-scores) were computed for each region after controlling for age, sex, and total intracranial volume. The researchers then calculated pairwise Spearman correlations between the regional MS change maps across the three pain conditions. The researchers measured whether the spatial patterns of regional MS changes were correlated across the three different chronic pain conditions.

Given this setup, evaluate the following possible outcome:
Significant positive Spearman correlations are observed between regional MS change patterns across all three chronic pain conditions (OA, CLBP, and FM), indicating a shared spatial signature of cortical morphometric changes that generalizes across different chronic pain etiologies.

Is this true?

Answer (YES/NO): YES